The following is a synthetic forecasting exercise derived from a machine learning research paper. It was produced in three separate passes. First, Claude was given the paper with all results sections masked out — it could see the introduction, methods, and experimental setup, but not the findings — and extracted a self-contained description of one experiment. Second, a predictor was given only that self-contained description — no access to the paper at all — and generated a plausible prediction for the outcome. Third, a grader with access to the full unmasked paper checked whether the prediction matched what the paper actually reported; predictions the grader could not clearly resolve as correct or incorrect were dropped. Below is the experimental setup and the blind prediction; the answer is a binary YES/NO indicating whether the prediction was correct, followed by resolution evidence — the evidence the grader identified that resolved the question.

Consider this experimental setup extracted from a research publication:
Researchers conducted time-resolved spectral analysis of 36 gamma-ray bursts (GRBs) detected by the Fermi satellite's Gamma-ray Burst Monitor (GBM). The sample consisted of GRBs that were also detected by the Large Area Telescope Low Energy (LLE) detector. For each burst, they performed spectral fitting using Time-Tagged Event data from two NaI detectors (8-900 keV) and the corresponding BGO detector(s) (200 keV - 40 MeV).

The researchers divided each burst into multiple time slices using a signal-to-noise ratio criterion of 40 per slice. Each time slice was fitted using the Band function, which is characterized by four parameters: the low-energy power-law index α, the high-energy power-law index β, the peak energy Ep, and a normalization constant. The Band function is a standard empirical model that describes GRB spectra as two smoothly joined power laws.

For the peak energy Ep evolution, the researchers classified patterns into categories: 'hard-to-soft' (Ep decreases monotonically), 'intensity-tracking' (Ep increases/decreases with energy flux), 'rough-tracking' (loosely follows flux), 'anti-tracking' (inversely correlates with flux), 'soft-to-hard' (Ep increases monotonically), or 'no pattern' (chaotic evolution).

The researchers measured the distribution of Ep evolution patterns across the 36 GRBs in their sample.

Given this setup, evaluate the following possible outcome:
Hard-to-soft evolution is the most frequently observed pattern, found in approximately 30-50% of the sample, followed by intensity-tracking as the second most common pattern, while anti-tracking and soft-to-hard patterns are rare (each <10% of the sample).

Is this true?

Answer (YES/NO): NO